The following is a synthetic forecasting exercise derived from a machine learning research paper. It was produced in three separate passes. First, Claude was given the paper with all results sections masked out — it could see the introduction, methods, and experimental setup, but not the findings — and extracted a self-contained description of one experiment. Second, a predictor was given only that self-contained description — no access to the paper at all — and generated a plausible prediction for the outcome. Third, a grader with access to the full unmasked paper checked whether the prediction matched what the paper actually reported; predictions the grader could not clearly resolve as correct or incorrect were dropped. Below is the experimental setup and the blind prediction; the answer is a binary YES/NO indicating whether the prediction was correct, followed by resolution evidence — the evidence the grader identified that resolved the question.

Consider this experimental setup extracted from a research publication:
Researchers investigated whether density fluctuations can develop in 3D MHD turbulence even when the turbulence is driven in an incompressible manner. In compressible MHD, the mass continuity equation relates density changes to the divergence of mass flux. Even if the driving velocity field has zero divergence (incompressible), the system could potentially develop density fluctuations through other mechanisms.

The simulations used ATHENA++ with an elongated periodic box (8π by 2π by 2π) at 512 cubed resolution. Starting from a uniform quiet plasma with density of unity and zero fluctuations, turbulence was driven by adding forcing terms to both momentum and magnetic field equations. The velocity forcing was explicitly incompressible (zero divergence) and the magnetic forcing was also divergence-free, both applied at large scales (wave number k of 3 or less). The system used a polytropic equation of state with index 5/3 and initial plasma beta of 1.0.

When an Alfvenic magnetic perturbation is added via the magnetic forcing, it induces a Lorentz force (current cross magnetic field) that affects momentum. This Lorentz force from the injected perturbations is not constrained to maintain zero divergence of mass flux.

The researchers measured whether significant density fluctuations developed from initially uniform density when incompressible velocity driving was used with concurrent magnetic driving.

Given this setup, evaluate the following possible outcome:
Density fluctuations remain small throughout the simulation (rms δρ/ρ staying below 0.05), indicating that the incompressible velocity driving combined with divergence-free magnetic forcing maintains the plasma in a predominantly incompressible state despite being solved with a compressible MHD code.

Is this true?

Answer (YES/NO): NO